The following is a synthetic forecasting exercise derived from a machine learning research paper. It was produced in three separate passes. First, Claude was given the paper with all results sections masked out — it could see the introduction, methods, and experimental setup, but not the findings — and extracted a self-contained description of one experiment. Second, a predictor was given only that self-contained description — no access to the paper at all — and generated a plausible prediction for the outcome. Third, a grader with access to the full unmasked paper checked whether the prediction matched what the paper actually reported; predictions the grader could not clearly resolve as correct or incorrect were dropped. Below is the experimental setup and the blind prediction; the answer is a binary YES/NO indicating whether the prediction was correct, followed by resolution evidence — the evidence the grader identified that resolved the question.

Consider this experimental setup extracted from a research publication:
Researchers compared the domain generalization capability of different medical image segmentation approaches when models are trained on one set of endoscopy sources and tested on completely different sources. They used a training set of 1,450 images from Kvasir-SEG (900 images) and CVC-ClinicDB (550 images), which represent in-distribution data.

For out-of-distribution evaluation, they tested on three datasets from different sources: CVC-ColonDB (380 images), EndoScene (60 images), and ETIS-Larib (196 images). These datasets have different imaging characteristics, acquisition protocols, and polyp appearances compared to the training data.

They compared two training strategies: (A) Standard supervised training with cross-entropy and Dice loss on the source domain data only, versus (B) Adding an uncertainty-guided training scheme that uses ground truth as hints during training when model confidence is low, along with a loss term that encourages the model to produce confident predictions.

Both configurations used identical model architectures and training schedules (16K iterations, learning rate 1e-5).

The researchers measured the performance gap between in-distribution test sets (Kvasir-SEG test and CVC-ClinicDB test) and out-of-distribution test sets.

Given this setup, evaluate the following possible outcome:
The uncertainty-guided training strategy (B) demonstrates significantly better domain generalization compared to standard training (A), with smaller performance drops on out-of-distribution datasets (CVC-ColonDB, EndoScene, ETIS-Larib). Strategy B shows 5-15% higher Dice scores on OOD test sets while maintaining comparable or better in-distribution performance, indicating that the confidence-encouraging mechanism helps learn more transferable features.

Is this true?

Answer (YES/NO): NO